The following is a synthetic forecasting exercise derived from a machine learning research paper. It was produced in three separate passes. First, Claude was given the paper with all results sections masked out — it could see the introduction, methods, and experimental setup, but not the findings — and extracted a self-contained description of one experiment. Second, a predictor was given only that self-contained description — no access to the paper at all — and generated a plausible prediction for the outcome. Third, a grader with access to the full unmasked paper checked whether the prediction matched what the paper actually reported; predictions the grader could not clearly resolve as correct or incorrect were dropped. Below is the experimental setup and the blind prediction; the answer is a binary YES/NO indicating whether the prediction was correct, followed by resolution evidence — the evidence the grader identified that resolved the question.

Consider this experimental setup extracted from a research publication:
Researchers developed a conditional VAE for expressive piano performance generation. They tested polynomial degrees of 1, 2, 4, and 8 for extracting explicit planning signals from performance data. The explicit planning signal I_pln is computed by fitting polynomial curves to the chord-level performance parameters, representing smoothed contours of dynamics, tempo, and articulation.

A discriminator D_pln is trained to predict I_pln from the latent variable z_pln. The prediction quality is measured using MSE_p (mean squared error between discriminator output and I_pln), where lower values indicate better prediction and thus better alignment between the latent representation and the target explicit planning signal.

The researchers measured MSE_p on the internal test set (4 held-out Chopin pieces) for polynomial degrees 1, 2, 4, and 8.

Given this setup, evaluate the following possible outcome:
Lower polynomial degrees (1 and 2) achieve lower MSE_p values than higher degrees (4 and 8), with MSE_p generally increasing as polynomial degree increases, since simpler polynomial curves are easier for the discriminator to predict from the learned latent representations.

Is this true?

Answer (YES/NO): NO